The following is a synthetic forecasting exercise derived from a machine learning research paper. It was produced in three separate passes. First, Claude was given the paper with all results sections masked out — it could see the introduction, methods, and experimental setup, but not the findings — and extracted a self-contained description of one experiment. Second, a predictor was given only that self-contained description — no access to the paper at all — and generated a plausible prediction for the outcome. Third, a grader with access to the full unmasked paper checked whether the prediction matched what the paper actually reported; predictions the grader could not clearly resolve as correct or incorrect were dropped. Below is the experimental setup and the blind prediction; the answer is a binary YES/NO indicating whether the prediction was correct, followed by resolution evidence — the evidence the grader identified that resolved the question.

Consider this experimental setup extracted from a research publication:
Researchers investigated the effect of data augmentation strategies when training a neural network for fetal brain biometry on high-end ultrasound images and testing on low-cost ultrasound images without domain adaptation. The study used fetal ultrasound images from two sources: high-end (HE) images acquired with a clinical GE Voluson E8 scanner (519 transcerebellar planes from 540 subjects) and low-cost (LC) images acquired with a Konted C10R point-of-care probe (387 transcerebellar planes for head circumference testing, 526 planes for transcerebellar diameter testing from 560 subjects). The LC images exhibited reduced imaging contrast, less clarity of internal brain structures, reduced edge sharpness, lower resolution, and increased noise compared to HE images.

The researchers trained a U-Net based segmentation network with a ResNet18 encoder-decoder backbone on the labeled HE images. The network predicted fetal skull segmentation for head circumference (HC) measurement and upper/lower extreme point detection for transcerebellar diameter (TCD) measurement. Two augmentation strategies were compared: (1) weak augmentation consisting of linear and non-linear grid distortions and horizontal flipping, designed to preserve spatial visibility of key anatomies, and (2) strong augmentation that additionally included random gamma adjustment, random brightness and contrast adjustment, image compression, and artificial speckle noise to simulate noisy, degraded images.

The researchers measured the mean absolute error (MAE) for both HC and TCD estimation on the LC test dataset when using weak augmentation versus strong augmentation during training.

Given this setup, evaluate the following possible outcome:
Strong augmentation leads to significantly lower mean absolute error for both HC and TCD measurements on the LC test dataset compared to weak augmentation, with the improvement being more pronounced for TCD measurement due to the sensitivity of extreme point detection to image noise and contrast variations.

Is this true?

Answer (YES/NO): NO